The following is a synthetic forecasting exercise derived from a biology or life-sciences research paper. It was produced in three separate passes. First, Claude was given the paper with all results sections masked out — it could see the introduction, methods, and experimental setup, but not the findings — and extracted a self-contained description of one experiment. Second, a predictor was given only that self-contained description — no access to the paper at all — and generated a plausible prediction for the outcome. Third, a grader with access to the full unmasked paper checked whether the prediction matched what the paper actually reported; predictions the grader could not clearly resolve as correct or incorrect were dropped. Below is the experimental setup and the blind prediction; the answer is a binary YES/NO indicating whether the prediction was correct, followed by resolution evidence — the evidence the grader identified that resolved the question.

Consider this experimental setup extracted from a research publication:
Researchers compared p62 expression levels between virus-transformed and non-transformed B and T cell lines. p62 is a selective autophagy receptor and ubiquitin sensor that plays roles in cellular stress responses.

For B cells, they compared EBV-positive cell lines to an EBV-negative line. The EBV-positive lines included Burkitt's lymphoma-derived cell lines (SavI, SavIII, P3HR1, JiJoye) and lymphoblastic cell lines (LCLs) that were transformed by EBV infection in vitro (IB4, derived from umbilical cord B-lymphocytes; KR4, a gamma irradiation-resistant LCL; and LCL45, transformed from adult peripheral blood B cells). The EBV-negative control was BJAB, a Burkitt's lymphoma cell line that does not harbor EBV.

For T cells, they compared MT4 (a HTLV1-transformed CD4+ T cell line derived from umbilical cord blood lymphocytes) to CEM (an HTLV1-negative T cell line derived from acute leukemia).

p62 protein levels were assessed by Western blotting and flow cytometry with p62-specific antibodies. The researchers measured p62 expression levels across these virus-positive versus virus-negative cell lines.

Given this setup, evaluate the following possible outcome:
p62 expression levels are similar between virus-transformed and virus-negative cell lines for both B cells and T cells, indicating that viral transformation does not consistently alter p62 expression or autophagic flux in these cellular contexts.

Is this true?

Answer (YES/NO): NO